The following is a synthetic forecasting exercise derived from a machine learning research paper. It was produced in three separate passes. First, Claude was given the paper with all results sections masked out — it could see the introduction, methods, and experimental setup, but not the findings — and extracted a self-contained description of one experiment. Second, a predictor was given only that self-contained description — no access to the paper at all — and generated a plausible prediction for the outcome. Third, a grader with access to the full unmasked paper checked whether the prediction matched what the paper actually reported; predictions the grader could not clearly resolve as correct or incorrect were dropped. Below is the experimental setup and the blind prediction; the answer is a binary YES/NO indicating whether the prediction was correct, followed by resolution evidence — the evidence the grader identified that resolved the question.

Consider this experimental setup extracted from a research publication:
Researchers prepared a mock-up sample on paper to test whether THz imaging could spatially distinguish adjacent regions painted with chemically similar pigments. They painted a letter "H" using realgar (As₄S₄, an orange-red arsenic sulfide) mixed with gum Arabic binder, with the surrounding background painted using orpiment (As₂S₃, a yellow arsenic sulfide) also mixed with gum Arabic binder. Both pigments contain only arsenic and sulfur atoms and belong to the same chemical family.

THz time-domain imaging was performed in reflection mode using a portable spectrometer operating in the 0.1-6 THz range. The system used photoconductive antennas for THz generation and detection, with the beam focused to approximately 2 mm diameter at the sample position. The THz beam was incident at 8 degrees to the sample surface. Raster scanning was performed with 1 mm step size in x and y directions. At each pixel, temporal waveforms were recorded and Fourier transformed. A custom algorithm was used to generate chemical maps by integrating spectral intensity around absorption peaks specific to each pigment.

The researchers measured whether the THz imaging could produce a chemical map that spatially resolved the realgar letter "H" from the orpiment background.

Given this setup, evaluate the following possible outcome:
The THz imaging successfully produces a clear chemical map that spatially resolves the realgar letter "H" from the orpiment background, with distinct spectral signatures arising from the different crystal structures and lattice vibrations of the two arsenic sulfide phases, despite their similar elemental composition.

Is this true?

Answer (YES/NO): YES